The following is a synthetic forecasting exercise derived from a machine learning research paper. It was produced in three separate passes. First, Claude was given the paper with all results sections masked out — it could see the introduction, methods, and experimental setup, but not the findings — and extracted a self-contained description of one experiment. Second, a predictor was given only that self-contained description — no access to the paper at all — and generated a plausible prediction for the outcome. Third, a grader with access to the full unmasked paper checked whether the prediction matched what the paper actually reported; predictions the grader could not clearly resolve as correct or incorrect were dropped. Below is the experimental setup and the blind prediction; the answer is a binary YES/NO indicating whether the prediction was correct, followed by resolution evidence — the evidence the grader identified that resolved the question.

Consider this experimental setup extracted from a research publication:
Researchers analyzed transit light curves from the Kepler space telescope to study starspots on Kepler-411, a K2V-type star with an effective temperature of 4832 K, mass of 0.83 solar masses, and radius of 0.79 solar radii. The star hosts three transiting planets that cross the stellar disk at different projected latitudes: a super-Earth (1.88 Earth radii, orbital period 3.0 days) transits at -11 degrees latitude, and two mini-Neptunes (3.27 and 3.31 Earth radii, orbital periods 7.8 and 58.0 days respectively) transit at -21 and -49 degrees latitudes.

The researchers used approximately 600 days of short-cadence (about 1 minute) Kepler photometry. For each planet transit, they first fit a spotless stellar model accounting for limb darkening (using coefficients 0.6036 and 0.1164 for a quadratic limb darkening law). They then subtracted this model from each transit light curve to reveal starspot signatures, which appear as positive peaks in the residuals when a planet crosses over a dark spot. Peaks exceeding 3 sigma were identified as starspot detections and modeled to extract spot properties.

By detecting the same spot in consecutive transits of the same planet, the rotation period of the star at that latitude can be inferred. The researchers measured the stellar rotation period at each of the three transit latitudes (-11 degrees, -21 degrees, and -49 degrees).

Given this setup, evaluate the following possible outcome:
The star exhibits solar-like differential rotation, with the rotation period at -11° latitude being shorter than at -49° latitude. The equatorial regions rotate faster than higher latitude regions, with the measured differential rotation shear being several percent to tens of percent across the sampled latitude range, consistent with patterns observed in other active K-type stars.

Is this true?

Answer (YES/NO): YES